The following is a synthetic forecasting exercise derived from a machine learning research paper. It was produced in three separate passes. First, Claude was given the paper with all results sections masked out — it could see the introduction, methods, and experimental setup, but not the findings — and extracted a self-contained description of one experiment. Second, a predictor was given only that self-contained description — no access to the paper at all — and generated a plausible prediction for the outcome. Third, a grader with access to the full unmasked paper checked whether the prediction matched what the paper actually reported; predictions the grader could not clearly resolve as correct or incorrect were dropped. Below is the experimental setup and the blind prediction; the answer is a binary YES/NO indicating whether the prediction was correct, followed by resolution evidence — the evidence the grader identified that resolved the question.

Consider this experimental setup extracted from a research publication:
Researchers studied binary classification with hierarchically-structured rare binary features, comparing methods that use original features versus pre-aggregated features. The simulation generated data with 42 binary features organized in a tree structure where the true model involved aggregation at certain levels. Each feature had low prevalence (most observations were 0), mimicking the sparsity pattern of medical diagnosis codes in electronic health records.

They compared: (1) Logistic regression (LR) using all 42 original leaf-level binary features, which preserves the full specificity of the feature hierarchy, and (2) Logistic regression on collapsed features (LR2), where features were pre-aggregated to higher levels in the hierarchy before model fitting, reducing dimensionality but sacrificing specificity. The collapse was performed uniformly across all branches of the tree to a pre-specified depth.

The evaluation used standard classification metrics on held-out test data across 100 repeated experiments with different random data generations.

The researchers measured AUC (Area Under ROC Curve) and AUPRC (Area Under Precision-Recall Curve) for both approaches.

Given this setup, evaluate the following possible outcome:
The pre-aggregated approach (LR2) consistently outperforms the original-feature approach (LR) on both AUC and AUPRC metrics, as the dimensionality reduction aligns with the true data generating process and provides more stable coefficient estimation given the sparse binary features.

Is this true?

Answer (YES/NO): NO